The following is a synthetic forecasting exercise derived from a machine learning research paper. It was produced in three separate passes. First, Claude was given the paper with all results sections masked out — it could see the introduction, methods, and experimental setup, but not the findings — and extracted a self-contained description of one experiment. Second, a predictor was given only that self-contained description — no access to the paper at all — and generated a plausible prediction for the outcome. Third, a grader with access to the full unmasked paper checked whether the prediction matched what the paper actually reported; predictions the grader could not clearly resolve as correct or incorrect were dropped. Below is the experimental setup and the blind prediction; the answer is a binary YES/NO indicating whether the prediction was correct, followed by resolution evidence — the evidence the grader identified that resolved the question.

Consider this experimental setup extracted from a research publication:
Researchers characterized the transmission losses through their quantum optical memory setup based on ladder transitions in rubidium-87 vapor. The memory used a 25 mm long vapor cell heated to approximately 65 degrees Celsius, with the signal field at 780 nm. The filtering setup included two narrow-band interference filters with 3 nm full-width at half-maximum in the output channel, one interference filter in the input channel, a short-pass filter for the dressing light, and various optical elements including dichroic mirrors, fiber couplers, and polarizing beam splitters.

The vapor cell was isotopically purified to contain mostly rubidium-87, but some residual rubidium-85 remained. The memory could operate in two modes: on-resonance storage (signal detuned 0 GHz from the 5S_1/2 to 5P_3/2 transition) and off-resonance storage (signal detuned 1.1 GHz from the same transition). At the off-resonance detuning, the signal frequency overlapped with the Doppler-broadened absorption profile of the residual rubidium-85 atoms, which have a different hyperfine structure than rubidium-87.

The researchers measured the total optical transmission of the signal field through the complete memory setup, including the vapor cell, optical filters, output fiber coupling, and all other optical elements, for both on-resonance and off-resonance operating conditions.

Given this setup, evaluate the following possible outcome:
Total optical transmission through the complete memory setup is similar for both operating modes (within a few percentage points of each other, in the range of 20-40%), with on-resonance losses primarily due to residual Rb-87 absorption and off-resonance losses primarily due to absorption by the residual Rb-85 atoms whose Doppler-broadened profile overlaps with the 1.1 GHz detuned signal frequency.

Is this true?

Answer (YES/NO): NO